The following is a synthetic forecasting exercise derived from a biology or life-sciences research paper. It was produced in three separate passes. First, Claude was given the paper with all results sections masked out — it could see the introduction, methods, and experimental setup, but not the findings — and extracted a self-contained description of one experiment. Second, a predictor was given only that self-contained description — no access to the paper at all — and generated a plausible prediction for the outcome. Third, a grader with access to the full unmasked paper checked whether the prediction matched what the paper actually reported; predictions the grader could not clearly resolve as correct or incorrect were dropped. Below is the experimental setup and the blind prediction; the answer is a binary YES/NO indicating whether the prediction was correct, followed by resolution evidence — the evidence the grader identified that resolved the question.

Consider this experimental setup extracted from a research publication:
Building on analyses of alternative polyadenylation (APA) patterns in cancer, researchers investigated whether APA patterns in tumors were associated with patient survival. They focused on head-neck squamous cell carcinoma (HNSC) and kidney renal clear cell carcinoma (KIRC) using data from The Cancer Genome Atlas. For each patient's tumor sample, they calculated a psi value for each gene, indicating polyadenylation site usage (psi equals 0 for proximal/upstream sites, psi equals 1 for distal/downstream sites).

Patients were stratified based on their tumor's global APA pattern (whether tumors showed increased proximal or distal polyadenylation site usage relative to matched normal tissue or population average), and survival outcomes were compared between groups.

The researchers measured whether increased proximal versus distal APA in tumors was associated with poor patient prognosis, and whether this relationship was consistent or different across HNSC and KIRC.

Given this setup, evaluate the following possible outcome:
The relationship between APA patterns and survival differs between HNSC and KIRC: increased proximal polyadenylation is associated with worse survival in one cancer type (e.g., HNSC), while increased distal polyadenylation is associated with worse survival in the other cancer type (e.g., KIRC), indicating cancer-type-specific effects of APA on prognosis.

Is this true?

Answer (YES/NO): YES